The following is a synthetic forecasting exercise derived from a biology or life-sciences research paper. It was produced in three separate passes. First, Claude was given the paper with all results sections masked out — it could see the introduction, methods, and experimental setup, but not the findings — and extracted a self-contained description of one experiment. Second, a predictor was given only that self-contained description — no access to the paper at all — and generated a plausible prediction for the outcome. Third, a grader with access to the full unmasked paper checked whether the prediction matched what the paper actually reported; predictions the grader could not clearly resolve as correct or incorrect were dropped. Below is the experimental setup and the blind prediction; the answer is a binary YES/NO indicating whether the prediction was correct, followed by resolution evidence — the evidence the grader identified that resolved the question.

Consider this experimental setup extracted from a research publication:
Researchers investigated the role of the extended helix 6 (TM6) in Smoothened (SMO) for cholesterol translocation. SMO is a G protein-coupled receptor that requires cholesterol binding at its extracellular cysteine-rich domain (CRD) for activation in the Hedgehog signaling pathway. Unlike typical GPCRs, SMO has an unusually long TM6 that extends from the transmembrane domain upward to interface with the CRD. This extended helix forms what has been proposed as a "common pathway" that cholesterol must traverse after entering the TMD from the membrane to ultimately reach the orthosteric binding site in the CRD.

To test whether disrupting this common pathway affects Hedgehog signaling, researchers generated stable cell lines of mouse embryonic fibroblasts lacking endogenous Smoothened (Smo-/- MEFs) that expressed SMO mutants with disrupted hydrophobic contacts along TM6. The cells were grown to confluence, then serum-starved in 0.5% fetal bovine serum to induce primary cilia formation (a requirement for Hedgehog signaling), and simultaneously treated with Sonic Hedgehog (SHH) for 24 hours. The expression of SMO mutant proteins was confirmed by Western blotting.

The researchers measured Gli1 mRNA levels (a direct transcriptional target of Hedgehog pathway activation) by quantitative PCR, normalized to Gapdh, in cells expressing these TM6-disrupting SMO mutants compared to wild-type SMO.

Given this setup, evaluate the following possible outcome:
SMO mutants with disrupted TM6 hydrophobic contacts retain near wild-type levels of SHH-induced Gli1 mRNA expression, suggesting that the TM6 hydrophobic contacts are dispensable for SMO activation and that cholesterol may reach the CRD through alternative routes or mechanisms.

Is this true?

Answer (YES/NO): NO